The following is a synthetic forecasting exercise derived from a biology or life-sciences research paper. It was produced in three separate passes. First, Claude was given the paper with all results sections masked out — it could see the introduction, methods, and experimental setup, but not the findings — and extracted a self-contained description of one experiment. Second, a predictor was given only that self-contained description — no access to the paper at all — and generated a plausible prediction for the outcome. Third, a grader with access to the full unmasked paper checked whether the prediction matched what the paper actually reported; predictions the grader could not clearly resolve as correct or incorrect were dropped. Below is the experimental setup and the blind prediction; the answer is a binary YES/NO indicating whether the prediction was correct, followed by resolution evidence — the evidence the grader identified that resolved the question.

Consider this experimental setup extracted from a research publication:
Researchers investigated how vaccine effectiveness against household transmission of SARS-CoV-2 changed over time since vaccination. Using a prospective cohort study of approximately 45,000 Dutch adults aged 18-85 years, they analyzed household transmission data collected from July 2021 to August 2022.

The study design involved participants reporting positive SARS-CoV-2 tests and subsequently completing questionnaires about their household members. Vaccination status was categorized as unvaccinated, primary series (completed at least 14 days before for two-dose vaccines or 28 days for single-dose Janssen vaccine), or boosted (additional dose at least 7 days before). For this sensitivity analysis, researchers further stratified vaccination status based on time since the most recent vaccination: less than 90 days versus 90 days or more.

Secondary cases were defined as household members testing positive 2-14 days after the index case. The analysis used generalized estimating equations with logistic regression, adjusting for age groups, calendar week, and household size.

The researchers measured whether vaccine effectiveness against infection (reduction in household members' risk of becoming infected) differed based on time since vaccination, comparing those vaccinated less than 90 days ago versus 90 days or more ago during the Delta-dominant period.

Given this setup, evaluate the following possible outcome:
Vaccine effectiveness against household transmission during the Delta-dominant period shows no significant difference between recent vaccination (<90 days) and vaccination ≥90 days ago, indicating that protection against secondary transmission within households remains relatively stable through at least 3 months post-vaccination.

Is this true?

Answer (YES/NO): NO